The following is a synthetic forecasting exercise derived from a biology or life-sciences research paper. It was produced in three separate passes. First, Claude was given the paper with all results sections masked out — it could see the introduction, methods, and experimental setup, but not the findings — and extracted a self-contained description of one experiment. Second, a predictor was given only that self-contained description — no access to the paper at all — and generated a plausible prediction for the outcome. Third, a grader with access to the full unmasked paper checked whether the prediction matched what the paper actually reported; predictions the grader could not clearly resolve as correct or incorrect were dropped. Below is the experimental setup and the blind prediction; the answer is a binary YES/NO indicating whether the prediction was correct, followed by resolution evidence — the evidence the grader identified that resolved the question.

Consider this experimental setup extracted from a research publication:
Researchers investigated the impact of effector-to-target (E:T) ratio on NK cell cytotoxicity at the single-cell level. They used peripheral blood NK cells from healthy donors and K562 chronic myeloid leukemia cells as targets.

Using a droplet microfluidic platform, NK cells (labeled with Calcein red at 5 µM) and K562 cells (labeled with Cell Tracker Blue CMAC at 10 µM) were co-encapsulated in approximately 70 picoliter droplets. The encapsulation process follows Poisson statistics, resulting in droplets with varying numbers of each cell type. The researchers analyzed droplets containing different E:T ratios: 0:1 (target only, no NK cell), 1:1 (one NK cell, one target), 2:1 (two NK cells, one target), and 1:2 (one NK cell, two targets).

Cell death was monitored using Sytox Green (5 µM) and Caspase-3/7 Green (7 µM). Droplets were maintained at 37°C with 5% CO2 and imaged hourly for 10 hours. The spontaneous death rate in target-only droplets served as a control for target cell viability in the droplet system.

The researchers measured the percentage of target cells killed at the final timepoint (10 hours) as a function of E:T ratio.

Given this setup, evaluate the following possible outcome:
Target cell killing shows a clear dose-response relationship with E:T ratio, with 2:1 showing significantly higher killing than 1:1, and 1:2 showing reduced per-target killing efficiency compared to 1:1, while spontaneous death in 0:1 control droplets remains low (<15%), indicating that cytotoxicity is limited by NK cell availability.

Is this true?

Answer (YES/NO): NO